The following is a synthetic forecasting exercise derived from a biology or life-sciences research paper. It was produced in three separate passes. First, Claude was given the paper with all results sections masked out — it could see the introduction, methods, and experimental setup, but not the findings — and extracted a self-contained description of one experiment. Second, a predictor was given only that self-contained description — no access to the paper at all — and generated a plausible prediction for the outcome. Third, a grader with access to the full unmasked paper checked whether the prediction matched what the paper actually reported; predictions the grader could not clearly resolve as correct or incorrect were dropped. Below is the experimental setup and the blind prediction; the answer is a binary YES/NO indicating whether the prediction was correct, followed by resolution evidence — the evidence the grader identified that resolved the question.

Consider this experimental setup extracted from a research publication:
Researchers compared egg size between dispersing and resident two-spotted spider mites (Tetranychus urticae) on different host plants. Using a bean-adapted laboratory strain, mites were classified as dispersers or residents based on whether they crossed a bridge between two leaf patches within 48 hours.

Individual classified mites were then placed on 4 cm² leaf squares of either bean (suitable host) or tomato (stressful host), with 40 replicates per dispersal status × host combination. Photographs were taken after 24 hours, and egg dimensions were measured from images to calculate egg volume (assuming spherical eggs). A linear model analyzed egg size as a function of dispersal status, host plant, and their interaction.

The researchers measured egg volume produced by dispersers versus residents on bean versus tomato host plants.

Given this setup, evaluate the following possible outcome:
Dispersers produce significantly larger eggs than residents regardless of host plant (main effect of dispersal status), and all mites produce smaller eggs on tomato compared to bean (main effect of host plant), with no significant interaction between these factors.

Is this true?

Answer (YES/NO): NO